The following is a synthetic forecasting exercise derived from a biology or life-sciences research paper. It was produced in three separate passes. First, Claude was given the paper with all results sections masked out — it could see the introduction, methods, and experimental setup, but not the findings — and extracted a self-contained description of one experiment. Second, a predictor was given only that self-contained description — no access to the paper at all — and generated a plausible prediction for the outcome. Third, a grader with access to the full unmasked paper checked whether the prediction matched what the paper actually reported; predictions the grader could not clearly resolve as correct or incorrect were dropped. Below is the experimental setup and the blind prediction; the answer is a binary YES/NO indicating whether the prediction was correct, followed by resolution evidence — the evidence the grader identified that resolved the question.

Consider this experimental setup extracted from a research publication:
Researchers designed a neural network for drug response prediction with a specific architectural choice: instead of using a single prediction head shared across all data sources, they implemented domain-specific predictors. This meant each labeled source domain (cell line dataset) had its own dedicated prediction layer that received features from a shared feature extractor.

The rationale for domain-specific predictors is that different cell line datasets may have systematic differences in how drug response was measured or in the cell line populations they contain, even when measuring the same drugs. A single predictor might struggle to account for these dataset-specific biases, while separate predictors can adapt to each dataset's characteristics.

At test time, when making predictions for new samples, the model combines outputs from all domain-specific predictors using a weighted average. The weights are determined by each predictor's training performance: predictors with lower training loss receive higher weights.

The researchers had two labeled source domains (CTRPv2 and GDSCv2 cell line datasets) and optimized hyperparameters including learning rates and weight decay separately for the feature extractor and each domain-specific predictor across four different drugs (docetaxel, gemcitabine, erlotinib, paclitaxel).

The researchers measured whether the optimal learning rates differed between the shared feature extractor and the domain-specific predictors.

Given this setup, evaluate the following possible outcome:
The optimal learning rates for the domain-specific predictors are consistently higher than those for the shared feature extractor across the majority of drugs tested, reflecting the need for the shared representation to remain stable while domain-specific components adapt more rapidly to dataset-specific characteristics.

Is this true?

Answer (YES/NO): NO